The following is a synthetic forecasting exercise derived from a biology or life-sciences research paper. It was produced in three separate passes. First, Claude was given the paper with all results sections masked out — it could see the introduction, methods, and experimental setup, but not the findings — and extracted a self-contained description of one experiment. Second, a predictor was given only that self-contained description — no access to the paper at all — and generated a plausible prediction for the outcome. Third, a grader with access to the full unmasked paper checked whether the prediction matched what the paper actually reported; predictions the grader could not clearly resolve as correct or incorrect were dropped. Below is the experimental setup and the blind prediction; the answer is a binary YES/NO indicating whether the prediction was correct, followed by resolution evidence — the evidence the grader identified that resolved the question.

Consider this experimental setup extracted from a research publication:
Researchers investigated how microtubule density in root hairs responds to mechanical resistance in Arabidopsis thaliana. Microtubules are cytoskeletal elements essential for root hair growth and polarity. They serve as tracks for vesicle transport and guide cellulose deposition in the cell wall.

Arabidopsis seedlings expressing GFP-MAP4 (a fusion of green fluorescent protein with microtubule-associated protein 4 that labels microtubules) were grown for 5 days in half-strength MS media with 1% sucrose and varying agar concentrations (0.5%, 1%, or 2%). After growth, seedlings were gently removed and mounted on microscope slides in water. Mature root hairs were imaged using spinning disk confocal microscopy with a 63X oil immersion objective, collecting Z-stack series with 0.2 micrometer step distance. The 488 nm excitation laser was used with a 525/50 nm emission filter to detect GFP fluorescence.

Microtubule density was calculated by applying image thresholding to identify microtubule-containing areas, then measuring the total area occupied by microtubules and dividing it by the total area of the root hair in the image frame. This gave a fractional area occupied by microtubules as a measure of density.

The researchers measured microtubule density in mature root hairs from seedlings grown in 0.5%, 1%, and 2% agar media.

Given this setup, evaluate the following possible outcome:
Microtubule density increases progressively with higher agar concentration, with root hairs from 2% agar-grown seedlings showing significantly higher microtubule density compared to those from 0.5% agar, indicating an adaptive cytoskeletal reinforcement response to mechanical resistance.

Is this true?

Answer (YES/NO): NO